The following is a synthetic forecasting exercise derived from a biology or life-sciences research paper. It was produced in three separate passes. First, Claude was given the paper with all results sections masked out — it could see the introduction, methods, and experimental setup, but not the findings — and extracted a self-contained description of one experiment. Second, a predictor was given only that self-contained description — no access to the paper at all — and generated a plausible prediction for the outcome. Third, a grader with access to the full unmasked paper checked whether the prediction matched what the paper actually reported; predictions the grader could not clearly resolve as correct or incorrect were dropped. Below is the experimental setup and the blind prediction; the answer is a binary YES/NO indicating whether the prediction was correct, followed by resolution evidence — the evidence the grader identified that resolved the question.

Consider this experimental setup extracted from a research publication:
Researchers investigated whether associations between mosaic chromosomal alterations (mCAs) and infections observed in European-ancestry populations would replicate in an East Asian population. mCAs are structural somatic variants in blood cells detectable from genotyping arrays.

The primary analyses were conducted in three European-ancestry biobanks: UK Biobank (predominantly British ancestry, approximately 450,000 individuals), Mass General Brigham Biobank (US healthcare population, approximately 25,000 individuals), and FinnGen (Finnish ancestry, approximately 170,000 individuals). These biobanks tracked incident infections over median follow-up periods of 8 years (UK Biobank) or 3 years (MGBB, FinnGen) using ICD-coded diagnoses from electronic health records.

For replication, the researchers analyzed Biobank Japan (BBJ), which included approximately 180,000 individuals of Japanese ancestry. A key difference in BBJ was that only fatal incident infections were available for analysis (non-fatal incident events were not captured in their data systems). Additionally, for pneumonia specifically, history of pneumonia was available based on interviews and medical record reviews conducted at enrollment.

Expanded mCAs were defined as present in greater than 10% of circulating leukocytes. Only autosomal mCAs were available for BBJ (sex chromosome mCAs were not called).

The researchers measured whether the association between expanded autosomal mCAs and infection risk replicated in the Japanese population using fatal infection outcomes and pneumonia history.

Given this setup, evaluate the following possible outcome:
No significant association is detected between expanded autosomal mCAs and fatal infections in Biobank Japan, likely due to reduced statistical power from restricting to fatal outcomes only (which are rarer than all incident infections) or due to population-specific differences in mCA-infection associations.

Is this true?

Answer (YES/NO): NO